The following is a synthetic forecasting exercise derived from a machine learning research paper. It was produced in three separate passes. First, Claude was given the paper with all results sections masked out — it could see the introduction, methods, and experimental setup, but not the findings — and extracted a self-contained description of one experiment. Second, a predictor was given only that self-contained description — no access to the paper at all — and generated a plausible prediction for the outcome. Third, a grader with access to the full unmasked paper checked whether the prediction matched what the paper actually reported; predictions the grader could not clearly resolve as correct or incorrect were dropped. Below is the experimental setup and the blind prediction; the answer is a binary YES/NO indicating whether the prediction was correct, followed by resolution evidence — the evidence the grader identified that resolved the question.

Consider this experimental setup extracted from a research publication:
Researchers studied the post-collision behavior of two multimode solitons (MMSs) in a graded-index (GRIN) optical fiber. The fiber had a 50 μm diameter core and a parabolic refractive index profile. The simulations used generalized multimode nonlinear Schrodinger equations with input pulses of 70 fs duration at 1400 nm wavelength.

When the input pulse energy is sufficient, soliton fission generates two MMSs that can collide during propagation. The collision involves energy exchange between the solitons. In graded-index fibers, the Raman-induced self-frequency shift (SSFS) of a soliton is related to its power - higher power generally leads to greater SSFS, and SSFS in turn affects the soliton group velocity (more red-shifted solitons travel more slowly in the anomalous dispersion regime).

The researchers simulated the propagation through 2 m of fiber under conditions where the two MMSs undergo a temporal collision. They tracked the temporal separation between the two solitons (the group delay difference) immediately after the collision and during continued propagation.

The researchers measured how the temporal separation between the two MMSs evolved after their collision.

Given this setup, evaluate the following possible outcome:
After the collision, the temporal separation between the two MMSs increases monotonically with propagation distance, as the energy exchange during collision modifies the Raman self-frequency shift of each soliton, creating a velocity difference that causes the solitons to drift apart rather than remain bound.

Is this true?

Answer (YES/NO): YES